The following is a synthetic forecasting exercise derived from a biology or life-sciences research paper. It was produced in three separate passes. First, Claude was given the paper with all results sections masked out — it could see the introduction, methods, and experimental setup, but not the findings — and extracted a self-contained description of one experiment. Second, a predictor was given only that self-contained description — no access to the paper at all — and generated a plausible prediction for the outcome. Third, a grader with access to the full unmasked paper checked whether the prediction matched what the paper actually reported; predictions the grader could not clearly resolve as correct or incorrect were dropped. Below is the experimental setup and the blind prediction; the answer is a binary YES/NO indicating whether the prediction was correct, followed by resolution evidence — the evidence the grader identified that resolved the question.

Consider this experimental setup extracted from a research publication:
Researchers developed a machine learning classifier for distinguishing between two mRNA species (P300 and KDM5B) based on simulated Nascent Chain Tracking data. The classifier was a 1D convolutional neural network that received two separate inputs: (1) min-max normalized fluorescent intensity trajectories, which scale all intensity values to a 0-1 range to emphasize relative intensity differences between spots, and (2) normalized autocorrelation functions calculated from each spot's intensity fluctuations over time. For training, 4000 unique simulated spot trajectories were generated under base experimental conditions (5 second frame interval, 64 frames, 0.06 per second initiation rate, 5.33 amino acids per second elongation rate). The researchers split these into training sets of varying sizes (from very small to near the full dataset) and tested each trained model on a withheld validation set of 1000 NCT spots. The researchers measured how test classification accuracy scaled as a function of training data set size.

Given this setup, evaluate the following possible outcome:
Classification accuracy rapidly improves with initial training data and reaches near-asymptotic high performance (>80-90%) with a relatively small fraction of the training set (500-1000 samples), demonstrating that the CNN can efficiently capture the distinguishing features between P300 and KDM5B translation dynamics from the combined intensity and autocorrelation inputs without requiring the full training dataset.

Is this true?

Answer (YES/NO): YES